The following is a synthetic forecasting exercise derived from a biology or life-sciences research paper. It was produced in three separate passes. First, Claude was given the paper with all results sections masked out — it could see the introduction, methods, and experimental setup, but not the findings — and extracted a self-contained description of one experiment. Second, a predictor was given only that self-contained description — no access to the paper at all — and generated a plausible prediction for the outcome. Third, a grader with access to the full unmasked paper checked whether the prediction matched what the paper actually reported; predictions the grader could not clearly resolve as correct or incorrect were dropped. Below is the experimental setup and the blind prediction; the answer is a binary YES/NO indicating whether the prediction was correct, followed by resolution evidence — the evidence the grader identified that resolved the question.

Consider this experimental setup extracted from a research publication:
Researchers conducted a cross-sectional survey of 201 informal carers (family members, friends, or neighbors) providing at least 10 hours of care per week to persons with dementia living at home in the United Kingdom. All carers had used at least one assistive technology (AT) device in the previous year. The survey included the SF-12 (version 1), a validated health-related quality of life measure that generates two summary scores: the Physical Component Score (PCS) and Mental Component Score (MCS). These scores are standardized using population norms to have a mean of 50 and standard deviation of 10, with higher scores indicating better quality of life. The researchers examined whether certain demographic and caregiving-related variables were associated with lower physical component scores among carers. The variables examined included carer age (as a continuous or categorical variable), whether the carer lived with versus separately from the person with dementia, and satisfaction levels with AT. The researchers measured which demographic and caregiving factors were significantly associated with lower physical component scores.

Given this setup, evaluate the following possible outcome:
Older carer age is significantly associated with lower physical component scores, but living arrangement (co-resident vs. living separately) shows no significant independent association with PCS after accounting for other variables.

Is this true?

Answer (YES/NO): NO